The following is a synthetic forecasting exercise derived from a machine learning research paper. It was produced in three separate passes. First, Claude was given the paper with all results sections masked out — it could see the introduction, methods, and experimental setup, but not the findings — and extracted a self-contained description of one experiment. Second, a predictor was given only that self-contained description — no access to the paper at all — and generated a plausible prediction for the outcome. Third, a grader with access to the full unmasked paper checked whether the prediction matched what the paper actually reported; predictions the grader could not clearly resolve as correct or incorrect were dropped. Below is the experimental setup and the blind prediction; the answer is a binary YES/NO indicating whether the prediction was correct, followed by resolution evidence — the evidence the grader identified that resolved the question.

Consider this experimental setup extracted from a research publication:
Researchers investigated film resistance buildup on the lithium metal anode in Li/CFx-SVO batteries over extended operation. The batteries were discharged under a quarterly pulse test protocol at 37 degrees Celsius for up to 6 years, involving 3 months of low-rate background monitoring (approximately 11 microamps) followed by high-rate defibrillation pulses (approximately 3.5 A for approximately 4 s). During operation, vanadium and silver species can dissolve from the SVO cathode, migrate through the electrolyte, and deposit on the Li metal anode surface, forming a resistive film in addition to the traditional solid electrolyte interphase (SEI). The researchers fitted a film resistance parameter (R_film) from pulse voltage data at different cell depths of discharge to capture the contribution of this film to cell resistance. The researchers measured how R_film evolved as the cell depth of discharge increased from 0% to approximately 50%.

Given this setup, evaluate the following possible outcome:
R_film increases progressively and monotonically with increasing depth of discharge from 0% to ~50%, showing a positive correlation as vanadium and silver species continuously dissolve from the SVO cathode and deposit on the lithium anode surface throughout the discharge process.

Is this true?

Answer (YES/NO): NO